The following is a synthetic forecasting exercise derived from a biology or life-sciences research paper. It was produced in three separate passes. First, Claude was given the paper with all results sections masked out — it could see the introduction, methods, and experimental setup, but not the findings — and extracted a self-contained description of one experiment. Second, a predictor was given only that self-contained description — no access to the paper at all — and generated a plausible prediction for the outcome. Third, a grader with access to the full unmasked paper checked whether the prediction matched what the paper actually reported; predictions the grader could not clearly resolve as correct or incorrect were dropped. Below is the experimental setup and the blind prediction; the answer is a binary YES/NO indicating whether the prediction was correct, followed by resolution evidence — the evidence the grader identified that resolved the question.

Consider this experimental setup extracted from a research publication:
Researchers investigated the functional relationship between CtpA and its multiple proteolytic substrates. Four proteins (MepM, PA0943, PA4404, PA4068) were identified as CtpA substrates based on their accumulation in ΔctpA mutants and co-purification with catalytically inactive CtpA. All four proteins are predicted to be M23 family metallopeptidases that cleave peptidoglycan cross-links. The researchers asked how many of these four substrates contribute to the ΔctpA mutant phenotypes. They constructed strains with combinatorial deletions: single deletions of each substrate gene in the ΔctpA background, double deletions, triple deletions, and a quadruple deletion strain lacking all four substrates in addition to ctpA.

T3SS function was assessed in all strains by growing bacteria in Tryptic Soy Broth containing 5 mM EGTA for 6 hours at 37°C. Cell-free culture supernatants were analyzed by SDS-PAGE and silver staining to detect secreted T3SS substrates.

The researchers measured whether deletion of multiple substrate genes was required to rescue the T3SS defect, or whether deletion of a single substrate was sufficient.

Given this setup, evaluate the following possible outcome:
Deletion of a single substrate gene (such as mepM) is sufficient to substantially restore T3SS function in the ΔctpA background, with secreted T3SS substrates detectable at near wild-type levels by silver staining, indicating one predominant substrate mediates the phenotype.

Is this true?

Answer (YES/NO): YES